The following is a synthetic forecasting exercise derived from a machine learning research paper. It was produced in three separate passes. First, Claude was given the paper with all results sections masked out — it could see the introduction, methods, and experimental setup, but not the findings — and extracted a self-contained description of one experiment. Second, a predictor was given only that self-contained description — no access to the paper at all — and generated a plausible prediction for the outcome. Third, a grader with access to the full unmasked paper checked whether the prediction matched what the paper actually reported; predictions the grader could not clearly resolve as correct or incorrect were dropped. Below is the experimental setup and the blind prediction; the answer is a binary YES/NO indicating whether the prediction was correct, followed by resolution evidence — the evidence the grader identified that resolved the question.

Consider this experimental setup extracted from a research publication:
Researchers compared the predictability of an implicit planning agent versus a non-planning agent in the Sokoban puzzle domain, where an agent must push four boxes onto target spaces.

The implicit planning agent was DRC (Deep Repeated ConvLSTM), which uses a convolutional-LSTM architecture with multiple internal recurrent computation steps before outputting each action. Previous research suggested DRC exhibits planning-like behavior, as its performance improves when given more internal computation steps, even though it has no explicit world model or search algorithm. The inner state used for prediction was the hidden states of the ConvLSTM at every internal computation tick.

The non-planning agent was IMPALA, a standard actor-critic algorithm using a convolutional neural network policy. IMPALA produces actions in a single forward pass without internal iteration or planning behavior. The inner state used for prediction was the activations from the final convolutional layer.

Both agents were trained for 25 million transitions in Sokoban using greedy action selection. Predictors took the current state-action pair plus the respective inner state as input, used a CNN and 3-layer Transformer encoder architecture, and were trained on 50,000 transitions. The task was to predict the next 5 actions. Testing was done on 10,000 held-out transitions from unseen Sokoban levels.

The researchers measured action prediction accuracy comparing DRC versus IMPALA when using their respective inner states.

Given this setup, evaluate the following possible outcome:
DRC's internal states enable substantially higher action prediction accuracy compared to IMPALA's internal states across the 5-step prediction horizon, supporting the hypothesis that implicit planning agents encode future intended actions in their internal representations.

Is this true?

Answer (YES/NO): NO